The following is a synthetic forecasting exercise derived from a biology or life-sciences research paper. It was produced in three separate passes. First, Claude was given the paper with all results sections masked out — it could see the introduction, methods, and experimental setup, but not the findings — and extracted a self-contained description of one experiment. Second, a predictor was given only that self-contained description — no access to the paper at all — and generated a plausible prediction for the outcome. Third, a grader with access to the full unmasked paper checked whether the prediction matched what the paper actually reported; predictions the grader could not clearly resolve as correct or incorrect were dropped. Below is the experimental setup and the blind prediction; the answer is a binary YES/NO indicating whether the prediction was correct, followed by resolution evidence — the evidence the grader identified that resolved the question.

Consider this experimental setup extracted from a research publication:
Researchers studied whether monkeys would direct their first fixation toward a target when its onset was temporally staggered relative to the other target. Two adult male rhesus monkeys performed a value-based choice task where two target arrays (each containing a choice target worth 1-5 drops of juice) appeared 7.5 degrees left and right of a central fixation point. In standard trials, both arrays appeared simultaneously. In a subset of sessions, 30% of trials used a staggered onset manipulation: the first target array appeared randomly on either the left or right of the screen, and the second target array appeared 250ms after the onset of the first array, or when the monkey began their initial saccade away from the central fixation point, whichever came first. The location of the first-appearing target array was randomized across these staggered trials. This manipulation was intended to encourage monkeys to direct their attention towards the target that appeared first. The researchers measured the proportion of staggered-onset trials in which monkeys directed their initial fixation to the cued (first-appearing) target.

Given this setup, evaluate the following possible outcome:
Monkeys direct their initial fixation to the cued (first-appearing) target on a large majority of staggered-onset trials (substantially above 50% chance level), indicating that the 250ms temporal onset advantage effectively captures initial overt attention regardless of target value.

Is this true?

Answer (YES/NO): YES